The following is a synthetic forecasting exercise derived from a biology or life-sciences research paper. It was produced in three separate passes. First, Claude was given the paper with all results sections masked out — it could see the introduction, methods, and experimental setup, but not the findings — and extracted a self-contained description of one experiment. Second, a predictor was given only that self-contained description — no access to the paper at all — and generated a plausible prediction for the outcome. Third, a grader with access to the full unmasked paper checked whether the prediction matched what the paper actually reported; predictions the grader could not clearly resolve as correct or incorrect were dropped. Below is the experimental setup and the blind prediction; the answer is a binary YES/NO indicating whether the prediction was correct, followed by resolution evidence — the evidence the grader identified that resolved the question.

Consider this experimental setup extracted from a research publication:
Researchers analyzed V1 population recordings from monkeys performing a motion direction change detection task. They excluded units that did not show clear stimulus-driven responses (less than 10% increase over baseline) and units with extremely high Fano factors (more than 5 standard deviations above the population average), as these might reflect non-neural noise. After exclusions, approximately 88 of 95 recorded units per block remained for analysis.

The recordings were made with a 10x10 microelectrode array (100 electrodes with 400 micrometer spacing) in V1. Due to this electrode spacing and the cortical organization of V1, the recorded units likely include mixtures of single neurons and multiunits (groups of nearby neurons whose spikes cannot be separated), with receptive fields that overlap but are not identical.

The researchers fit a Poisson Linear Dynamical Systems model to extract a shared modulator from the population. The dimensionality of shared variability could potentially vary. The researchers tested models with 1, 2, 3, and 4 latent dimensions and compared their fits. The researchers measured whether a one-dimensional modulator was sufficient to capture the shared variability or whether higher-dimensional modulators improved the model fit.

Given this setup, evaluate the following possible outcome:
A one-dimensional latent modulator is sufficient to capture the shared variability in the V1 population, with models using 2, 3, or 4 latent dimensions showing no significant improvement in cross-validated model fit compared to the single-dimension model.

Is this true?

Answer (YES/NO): NO